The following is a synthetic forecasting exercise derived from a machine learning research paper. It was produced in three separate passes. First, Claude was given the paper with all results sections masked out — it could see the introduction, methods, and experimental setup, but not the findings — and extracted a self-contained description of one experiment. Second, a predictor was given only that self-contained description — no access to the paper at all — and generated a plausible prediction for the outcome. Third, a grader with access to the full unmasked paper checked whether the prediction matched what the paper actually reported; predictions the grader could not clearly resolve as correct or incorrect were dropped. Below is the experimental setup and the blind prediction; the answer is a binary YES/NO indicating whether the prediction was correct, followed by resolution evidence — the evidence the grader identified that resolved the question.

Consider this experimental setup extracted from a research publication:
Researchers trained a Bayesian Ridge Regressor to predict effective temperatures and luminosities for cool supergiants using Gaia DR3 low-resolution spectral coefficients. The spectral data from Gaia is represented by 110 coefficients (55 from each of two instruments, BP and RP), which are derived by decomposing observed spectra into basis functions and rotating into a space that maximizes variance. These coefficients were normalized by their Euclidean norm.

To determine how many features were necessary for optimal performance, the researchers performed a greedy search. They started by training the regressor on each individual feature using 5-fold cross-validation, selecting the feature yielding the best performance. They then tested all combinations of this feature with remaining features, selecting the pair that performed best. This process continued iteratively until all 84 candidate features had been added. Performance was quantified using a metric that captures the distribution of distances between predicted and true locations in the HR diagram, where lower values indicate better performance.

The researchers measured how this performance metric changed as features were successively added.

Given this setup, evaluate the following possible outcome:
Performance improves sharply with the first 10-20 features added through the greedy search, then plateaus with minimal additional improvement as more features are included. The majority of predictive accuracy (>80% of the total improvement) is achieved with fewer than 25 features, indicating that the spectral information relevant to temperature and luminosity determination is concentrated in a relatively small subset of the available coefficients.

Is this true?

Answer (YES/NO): NO